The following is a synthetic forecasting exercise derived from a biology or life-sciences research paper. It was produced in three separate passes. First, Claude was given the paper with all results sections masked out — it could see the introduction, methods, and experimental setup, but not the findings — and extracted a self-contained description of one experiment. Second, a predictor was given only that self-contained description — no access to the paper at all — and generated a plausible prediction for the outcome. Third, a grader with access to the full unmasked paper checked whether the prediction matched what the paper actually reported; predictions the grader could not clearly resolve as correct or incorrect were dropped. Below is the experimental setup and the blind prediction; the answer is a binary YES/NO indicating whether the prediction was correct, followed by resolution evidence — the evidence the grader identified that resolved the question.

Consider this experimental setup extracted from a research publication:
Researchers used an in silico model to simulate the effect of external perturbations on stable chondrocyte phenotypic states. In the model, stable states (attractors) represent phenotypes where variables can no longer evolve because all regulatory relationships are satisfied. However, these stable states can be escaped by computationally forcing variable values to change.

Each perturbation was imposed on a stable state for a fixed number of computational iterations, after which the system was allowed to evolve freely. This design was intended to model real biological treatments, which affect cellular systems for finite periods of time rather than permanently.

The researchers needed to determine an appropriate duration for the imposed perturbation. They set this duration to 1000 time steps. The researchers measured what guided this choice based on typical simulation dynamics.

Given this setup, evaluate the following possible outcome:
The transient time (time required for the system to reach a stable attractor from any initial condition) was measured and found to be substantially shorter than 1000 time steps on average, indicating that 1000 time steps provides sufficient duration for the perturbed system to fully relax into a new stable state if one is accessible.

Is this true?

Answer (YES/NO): YES